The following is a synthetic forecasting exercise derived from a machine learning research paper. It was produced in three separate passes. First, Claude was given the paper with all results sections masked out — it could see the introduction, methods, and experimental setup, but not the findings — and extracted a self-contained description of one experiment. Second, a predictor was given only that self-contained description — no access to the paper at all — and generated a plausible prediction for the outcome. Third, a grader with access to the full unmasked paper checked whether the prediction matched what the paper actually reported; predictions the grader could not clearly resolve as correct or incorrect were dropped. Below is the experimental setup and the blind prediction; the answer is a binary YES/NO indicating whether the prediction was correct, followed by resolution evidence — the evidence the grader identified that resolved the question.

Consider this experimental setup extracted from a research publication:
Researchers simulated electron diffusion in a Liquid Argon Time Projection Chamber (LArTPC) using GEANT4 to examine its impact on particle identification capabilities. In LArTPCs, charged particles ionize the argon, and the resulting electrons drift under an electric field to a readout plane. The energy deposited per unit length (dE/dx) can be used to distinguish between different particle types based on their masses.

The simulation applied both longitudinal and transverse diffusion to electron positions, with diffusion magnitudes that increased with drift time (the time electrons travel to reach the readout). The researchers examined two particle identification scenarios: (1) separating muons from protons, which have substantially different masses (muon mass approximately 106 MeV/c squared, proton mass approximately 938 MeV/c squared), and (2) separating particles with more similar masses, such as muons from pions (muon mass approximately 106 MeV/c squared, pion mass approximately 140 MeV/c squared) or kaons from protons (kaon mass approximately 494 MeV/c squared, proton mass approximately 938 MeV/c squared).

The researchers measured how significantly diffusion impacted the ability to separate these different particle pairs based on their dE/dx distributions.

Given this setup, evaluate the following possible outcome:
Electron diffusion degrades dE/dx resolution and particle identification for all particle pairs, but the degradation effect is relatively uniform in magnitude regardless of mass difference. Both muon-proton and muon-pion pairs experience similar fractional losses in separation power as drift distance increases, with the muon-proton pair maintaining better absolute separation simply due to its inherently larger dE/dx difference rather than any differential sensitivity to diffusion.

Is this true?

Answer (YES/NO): NO